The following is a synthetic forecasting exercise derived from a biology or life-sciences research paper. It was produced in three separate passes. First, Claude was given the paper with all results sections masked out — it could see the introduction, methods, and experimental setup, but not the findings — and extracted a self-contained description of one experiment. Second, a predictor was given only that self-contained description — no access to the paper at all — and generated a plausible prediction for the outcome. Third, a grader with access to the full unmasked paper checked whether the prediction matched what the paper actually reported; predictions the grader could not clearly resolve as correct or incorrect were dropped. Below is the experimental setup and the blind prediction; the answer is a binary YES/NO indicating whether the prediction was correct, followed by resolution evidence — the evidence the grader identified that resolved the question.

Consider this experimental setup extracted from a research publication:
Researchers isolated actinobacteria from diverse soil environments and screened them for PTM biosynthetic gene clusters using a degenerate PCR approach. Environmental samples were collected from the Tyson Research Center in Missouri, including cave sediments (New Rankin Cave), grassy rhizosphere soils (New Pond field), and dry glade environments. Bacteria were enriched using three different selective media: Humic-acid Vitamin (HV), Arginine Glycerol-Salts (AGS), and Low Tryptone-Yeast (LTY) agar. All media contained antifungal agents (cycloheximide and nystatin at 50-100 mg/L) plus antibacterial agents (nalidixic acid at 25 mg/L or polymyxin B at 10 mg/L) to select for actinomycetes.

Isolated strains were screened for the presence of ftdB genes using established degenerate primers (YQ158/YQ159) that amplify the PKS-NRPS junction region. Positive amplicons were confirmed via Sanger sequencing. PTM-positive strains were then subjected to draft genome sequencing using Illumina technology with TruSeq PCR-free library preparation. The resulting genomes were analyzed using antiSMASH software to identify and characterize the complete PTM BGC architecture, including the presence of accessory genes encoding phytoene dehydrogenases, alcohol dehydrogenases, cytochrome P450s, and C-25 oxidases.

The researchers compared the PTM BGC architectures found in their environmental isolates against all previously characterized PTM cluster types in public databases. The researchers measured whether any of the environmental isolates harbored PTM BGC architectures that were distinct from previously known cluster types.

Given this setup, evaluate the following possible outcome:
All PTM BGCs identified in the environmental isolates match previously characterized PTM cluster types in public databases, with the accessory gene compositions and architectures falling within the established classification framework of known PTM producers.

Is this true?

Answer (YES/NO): NO